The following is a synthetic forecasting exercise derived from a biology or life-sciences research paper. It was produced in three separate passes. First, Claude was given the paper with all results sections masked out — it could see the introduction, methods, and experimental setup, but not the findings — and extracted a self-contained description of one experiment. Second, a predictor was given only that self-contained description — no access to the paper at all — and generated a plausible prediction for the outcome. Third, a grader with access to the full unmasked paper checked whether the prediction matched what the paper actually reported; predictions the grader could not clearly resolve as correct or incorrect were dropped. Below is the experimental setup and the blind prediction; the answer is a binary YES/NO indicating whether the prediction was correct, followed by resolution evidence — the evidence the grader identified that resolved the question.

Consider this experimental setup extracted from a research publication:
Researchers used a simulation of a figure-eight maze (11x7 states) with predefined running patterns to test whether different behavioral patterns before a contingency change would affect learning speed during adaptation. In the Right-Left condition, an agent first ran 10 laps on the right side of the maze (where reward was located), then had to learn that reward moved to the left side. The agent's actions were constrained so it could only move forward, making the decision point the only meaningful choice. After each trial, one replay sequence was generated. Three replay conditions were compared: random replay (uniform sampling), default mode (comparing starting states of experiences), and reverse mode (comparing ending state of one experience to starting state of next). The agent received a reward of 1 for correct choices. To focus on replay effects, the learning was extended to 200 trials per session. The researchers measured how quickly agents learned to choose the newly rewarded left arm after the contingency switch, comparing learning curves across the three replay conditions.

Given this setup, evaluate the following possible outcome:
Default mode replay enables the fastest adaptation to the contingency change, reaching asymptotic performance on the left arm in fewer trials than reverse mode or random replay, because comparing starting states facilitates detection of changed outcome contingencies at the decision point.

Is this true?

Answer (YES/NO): NO